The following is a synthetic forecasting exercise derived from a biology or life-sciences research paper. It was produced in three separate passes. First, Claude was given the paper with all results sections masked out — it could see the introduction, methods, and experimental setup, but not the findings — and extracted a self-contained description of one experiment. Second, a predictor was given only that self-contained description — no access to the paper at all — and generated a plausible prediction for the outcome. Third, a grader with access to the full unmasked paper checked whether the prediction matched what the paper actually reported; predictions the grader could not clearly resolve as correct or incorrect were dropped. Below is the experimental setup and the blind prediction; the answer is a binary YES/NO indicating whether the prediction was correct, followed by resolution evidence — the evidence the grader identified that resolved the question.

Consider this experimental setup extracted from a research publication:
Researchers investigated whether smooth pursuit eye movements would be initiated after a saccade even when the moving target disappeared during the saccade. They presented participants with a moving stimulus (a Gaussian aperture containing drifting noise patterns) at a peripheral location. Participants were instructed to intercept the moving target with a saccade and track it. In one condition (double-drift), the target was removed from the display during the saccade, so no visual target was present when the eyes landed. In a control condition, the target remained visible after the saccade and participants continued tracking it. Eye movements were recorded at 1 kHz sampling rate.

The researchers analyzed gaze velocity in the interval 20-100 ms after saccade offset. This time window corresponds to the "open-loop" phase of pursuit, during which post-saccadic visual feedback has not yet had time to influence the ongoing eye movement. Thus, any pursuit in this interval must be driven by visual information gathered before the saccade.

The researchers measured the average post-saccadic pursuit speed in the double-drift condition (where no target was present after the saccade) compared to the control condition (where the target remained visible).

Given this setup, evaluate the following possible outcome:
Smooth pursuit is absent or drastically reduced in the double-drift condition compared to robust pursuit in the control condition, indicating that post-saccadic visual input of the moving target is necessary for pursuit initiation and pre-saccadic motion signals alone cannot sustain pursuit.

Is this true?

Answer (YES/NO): NO